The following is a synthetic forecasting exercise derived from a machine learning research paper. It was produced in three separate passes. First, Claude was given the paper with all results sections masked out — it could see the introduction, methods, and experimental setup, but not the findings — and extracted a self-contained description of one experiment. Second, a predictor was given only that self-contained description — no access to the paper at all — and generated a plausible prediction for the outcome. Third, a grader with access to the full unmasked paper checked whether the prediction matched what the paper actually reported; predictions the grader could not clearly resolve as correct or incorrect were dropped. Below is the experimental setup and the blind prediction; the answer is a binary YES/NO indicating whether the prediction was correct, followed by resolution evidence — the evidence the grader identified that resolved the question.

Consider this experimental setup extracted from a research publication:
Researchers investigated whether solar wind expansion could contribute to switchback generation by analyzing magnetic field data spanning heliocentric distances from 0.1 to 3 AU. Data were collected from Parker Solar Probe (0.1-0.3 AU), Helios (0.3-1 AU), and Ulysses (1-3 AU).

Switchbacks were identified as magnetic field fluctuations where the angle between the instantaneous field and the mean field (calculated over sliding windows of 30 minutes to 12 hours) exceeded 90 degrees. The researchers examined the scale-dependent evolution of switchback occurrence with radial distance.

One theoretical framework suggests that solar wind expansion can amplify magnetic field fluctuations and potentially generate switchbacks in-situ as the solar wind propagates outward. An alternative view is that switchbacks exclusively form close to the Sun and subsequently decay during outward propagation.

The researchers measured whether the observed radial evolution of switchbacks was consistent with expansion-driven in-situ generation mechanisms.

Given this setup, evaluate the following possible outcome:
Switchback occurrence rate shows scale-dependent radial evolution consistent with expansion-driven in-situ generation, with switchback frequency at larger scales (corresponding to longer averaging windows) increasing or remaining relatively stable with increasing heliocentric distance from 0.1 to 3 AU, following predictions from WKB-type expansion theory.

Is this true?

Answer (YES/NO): NO